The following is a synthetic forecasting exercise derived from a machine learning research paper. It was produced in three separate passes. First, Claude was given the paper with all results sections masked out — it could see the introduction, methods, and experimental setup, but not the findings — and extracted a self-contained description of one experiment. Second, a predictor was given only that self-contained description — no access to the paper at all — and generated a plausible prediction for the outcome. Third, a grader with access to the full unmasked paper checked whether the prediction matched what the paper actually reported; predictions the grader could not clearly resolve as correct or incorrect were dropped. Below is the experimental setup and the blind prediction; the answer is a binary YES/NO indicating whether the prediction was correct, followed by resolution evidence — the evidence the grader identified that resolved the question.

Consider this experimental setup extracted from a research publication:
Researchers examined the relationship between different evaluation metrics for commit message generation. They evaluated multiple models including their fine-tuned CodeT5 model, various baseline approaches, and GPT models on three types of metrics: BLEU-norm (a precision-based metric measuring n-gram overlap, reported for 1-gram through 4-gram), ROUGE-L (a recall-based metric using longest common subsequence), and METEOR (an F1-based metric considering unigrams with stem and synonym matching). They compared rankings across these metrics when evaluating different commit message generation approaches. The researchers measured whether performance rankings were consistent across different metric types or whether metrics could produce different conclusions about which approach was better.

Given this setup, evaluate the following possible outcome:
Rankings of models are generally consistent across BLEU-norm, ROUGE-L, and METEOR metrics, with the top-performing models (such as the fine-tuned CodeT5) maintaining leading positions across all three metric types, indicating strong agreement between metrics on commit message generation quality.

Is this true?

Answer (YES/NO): NO